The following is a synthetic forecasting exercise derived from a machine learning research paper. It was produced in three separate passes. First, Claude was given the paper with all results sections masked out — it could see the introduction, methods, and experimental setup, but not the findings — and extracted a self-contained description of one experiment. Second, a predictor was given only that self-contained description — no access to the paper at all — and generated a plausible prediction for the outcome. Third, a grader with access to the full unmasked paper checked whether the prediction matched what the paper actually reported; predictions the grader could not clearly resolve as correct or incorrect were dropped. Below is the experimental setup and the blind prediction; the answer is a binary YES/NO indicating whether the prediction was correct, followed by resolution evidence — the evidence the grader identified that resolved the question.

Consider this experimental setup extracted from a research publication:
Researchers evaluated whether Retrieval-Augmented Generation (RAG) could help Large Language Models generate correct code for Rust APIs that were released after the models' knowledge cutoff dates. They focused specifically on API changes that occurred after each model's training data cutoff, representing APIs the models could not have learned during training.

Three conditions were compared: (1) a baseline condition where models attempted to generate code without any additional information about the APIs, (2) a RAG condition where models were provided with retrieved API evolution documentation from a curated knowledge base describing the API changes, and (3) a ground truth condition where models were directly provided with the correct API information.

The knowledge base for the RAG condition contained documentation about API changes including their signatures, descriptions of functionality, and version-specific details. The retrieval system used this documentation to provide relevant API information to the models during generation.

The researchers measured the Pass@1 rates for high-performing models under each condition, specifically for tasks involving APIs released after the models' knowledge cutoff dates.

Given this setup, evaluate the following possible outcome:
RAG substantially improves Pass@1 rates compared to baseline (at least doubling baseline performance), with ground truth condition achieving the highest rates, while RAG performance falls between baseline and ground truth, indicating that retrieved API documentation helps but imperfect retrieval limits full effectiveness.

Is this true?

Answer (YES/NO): NO